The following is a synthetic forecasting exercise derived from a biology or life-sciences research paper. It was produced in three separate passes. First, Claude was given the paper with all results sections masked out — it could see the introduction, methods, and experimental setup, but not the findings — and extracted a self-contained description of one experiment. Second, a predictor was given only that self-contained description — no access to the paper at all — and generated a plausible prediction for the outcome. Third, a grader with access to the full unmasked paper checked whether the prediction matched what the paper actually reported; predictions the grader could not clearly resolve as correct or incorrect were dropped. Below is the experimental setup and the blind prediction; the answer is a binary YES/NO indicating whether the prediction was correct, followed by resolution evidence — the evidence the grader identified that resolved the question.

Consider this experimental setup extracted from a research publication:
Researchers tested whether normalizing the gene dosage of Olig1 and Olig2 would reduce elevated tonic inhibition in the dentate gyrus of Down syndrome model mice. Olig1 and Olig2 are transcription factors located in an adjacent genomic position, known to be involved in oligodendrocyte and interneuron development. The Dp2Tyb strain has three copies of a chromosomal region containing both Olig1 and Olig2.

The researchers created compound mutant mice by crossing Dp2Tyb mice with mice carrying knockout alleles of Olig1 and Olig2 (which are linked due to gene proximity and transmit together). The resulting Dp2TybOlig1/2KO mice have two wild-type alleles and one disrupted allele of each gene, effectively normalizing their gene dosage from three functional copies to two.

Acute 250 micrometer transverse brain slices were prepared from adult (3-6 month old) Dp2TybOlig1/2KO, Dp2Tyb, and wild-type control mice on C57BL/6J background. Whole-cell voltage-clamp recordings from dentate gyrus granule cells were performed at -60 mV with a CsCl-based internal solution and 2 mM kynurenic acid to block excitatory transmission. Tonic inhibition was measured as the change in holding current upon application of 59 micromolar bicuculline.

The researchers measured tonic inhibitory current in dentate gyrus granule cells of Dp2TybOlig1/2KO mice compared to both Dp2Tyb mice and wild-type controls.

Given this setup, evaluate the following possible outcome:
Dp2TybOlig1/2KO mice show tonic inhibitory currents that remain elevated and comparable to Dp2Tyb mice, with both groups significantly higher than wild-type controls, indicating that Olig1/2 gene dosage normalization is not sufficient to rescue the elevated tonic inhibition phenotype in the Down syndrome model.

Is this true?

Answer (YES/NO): NO